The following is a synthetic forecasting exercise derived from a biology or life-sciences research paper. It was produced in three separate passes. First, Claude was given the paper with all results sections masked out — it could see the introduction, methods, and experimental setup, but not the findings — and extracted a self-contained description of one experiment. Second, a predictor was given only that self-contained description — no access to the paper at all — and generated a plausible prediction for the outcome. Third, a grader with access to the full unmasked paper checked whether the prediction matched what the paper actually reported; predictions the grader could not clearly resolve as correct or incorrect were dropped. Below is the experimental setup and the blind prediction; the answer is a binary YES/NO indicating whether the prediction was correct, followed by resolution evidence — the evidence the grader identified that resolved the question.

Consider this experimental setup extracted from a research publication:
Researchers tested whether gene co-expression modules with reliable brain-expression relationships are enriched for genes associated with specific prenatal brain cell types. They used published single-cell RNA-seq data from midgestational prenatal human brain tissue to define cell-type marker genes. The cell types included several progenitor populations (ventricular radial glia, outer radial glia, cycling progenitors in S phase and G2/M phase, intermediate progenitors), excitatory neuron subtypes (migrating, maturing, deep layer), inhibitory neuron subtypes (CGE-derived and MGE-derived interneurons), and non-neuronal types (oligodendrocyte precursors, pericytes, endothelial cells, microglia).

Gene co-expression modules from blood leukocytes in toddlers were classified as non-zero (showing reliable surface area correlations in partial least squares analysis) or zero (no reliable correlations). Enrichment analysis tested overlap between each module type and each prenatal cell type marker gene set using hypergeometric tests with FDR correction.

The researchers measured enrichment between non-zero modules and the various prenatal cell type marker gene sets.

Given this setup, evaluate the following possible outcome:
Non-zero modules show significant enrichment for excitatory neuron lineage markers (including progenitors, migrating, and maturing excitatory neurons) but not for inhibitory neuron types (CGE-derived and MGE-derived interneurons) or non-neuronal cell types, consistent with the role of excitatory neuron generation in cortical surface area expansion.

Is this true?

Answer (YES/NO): NO